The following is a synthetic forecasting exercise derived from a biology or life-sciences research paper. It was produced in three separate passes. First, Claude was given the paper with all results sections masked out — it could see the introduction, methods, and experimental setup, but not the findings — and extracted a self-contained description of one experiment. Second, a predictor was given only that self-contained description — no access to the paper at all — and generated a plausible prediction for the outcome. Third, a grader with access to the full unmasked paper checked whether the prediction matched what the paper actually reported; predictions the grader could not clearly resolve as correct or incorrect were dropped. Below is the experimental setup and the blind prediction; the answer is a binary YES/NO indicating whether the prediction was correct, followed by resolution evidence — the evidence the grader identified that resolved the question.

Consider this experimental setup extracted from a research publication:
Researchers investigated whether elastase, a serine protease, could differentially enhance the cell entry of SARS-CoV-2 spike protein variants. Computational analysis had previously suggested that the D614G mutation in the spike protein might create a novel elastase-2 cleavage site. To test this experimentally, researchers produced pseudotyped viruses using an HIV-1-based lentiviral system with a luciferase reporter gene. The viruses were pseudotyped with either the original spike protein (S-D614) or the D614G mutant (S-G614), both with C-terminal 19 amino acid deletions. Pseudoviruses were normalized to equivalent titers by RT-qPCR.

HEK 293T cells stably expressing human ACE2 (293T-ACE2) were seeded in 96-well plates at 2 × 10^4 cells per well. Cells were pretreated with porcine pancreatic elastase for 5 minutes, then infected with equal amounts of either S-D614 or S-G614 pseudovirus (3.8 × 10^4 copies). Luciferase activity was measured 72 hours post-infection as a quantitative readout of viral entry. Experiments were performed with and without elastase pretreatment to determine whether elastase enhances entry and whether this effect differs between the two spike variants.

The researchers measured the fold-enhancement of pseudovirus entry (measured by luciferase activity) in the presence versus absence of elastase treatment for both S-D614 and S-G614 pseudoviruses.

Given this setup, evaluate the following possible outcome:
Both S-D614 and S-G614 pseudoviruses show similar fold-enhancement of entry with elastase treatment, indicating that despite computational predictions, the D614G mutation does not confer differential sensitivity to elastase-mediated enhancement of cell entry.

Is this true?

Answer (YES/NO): NO